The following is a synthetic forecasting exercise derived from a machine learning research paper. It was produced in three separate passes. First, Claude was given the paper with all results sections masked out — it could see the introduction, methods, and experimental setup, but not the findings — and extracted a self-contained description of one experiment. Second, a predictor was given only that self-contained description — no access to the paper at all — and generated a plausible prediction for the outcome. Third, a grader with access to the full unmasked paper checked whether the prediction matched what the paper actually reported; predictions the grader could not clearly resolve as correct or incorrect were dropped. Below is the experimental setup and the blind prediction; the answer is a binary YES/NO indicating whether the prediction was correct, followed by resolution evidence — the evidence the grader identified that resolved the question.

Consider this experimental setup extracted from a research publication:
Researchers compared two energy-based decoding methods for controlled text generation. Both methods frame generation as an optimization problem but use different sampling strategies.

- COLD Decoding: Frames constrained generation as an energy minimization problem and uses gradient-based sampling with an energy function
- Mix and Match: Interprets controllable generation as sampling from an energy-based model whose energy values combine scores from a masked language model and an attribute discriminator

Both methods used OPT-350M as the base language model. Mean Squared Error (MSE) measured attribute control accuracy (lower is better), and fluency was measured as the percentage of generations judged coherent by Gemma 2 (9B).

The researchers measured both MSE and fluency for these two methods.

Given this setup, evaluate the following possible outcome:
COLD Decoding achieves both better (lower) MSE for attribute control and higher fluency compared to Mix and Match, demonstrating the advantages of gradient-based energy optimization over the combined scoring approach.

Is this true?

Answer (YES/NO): NO